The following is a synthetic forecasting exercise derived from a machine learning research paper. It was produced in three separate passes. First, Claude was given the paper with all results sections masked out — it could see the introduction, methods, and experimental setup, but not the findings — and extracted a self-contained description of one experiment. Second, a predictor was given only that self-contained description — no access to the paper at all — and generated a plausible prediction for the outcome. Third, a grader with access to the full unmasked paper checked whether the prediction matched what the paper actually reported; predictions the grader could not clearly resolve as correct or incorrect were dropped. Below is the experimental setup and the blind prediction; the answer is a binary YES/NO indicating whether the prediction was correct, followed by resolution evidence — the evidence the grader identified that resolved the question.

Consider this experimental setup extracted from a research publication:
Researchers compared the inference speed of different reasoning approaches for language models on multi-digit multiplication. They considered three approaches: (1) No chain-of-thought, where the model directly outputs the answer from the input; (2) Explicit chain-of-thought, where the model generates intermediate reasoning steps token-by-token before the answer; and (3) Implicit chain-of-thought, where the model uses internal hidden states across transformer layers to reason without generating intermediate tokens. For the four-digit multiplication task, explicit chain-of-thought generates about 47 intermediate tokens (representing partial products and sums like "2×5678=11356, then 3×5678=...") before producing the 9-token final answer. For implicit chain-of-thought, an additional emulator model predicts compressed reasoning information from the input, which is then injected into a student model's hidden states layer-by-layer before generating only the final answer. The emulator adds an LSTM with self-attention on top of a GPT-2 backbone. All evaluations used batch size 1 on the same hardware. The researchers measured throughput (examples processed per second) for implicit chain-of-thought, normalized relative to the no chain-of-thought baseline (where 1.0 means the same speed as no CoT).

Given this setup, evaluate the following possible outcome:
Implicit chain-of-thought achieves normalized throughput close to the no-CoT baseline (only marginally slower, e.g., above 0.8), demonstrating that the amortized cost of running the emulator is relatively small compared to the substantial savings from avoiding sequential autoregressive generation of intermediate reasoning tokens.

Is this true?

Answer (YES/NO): NO